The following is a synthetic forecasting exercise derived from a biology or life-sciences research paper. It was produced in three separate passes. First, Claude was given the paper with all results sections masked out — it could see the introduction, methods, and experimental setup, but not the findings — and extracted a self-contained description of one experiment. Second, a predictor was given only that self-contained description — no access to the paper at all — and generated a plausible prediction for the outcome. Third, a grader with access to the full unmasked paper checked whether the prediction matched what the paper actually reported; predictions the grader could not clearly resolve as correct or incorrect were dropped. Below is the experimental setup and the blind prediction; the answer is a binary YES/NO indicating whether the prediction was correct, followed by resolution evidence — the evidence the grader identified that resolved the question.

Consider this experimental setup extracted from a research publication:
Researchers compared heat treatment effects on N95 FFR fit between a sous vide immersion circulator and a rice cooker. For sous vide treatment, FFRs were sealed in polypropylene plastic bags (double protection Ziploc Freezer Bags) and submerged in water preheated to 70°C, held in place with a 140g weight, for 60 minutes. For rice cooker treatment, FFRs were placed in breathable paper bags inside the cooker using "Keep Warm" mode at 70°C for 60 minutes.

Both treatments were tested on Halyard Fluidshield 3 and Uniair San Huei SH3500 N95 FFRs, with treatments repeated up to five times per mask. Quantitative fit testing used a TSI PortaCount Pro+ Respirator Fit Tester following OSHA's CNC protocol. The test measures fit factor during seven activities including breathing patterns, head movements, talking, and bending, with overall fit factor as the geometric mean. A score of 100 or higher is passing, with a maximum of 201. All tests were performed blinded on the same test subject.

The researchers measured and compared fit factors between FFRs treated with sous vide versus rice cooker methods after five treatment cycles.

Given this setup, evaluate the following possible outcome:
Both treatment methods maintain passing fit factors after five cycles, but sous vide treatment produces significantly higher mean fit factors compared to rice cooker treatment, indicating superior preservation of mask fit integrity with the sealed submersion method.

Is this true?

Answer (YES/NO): NO